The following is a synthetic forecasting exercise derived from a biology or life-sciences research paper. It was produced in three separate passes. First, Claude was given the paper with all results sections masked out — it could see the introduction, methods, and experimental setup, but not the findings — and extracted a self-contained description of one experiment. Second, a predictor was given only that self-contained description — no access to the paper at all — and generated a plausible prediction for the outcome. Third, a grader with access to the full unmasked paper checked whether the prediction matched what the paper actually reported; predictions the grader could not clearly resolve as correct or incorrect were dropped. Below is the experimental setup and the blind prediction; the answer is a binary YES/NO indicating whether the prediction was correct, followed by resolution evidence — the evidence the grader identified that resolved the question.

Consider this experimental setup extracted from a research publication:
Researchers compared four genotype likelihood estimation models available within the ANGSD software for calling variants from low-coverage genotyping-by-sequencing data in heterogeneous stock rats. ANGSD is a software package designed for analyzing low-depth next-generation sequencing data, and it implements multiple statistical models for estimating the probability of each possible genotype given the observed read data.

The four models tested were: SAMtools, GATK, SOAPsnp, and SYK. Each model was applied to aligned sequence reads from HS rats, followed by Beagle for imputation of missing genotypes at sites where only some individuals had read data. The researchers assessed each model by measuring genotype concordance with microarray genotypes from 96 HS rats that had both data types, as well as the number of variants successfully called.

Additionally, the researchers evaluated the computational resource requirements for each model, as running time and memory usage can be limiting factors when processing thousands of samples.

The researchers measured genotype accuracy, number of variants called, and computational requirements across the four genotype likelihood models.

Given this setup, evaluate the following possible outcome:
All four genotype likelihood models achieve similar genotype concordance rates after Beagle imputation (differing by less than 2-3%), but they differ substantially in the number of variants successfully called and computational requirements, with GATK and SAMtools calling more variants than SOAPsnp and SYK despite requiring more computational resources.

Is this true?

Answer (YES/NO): NO